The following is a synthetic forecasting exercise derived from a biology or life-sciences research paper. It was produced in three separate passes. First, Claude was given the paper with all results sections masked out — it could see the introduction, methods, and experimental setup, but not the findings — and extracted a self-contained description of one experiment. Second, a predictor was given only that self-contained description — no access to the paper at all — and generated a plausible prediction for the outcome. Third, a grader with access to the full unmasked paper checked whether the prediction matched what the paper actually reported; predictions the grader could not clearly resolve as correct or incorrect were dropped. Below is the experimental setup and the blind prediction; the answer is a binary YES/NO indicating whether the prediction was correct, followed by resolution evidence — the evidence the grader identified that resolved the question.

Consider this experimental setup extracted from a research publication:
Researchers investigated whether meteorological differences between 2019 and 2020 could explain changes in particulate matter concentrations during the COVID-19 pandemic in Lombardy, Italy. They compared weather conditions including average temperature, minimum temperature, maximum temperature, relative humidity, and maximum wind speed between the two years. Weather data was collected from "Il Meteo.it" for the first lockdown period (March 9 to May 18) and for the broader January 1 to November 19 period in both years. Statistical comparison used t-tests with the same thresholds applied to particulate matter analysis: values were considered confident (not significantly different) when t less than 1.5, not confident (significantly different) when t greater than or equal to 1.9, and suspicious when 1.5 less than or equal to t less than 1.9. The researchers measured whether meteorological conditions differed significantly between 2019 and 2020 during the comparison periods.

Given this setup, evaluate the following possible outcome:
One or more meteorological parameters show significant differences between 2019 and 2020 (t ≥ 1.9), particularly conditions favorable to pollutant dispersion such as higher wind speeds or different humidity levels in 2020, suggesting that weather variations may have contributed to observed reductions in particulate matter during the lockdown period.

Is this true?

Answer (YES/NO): NO